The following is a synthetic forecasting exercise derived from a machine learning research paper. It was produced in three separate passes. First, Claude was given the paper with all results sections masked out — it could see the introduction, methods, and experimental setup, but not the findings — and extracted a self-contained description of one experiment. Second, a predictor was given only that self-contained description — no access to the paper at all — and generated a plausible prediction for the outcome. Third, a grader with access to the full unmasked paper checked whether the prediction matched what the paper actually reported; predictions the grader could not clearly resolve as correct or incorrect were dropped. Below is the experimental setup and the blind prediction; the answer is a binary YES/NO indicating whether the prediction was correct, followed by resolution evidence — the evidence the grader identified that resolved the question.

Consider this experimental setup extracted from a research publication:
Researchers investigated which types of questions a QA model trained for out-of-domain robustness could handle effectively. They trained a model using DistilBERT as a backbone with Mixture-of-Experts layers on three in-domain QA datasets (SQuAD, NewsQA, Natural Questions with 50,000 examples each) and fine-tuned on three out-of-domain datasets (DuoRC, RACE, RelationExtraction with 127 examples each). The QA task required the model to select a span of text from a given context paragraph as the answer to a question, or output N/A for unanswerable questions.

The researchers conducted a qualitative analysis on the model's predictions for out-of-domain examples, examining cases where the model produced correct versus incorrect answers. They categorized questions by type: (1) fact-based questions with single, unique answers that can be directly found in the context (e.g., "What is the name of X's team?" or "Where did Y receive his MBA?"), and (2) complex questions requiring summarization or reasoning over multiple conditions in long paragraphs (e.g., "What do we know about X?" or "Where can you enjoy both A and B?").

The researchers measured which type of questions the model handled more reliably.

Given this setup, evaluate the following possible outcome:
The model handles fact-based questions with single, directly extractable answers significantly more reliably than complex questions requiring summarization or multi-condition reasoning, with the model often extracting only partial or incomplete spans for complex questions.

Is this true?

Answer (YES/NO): YES